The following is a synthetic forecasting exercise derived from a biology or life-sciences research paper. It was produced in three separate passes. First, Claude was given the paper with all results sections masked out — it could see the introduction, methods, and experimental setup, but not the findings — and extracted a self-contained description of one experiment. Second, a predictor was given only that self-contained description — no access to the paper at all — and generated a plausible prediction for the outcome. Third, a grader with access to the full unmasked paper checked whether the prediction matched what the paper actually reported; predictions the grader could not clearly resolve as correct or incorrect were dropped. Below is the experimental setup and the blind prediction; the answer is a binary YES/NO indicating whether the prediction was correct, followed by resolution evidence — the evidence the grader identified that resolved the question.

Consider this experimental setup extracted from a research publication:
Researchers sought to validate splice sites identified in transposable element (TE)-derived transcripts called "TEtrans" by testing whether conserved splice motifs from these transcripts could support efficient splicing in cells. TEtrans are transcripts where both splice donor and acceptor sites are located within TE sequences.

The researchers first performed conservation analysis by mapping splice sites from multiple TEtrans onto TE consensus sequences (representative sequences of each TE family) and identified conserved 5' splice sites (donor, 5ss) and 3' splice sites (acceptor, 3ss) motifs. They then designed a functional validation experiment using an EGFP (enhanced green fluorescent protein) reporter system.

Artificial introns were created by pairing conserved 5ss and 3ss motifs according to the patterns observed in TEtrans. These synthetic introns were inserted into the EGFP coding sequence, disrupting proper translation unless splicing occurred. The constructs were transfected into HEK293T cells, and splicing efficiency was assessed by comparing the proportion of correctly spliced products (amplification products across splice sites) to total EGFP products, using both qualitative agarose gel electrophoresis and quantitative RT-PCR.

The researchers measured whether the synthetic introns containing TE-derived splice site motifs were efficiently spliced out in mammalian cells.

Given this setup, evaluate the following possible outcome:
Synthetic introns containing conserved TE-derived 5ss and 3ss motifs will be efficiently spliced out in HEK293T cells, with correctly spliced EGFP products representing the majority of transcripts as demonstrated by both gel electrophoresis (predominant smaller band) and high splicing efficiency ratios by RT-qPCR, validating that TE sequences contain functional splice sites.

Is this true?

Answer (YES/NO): YES